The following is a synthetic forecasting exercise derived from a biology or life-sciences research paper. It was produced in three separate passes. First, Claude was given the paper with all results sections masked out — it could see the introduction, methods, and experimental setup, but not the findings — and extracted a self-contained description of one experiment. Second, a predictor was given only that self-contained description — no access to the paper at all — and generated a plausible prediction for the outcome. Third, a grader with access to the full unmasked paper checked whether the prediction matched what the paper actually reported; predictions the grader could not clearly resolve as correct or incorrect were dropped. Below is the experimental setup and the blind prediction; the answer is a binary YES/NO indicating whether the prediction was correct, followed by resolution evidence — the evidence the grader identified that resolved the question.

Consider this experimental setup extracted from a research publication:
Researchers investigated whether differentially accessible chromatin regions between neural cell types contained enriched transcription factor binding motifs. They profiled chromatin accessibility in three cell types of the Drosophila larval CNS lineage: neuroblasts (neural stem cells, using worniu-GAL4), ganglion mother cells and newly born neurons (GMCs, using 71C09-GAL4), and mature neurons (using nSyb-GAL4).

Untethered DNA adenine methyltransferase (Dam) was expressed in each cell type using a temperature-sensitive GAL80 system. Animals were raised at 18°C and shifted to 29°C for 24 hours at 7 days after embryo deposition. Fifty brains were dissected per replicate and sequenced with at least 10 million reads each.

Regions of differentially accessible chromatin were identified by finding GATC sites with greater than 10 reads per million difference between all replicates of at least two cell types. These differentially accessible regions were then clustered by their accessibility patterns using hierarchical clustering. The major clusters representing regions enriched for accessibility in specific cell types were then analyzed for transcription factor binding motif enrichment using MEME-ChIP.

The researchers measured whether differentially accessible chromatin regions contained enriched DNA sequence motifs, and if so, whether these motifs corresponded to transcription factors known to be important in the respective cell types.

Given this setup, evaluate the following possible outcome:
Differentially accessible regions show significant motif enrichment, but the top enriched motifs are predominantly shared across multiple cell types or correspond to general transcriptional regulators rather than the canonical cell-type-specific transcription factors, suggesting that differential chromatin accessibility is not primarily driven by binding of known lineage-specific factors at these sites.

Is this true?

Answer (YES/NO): NO